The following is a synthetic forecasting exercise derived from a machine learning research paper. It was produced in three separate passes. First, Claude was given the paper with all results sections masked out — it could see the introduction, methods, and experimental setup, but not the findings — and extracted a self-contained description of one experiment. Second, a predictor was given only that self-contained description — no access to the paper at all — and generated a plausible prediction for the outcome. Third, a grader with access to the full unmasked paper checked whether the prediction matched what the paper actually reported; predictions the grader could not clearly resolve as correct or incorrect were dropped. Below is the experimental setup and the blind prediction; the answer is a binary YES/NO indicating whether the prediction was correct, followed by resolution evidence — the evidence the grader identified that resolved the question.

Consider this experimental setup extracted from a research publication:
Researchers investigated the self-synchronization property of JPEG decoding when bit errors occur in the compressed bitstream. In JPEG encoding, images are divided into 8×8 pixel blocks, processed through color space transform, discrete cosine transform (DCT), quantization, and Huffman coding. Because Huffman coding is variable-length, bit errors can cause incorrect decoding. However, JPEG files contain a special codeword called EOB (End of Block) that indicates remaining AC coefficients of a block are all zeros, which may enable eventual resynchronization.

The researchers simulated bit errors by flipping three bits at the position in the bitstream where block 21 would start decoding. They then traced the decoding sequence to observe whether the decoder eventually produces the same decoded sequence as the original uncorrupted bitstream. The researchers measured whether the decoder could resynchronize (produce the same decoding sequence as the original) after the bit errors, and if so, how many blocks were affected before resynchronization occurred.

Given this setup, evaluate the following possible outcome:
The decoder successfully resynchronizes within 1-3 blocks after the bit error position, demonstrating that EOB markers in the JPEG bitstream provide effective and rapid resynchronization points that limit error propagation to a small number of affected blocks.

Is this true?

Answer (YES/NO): YES